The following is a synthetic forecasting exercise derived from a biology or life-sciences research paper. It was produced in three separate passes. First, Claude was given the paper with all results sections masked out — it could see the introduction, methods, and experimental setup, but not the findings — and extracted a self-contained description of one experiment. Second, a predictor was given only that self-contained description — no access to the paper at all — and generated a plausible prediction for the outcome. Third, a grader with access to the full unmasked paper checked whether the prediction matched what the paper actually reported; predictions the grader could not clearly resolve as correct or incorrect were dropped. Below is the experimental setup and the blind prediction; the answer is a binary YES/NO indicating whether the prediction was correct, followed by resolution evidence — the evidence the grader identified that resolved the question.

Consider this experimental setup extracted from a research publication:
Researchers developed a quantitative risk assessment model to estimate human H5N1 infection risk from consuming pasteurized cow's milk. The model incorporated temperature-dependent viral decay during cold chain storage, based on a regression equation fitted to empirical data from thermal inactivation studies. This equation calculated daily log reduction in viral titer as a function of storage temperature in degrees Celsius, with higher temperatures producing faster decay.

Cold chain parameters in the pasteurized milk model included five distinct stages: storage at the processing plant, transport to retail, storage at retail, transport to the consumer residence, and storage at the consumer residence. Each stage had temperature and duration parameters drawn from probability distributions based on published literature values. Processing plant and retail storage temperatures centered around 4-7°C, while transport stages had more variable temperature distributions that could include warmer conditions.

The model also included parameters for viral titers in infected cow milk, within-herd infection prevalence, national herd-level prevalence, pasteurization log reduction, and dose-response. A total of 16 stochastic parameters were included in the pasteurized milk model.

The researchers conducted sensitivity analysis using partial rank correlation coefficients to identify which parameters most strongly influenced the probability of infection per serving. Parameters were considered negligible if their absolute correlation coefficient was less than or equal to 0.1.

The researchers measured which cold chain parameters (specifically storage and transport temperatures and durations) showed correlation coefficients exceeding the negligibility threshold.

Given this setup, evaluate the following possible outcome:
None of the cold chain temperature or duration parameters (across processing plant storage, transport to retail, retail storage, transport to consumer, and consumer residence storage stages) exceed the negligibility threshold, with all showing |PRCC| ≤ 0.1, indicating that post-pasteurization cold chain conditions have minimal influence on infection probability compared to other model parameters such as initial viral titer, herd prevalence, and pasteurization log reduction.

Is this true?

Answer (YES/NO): YES